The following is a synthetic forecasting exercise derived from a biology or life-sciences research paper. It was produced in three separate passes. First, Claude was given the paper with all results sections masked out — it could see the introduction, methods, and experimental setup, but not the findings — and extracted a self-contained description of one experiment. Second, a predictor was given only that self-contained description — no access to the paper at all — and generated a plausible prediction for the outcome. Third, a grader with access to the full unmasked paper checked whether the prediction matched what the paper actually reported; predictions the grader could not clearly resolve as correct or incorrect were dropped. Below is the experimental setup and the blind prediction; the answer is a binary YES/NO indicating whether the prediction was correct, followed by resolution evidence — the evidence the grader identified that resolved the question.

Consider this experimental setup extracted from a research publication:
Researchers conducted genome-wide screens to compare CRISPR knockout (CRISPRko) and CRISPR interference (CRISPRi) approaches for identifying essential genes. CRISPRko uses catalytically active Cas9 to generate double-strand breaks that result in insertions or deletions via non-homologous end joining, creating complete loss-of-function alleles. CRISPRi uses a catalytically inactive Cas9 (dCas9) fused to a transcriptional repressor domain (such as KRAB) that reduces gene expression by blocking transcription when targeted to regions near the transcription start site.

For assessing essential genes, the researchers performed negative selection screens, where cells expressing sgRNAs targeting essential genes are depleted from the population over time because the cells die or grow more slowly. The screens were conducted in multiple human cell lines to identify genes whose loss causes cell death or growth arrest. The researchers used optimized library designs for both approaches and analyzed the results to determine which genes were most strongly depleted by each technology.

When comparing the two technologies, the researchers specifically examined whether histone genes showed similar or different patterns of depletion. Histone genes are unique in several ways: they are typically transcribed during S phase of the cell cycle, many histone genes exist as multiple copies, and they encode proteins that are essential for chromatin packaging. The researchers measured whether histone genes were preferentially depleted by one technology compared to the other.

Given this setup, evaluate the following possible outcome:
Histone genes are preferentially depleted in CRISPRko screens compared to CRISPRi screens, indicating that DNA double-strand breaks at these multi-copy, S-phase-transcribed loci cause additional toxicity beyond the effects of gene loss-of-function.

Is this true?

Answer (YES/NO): NO